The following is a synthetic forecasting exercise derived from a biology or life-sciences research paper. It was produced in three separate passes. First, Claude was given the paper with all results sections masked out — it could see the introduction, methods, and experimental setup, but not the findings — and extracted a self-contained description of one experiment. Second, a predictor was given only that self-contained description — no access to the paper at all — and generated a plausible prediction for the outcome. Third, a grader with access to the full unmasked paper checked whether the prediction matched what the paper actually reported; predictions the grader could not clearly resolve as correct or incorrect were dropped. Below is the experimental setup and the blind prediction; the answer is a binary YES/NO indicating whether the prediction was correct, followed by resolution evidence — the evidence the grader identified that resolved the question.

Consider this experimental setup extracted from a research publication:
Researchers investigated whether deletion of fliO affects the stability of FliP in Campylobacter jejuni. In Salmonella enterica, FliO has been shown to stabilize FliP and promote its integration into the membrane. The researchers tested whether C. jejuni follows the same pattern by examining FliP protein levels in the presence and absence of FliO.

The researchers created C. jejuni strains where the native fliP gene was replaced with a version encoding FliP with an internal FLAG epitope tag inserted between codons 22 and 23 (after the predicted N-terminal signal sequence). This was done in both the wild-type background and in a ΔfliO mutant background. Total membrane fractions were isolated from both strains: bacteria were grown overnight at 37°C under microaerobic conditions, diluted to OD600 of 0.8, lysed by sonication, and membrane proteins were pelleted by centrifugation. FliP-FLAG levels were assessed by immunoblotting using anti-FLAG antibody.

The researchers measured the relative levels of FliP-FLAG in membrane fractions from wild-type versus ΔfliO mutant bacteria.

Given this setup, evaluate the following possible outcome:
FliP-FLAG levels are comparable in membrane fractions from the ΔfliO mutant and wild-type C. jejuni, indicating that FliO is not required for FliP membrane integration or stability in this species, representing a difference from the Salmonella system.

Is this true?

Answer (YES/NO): YES